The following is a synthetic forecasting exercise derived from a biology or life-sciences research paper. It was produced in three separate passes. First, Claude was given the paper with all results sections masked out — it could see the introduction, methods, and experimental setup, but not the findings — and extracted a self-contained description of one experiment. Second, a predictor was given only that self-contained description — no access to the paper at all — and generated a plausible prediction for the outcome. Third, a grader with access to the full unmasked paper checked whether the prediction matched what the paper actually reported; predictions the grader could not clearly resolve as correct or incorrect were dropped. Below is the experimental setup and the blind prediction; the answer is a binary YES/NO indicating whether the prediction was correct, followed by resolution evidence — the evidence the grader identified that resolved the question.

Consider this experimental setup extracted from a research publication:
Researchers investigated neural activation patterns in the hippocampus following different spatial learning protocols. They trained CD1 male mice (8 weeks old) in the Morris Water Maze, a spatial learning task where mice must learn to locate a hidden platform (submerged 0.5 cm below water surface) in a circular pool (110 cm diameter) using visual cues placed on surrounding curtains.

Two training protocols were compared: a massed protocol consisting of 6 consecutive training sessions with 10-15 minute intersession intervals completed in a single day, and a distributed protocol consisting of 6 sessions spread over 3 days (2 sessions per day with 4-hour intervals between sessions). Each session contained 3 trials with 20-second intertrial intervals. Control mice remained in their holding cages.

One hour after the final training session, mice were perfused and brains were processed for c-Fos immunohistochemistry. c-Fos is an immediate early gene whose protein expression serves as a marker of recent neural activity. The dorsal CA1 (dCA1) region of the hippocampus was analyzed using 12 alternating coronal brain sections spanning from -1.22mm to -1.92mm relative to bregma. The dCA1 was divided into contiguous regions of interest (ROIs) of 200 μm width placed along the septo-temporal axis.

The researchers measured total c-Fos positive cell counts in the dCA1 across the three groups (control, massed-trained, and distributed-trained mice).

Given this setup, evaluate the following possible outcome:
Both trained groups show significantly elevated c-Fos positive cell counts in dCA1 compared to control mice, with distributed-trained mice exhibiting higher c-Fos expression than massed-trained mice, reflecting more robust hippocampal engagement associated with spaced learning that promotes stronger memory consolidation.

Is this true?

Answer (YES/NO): NO